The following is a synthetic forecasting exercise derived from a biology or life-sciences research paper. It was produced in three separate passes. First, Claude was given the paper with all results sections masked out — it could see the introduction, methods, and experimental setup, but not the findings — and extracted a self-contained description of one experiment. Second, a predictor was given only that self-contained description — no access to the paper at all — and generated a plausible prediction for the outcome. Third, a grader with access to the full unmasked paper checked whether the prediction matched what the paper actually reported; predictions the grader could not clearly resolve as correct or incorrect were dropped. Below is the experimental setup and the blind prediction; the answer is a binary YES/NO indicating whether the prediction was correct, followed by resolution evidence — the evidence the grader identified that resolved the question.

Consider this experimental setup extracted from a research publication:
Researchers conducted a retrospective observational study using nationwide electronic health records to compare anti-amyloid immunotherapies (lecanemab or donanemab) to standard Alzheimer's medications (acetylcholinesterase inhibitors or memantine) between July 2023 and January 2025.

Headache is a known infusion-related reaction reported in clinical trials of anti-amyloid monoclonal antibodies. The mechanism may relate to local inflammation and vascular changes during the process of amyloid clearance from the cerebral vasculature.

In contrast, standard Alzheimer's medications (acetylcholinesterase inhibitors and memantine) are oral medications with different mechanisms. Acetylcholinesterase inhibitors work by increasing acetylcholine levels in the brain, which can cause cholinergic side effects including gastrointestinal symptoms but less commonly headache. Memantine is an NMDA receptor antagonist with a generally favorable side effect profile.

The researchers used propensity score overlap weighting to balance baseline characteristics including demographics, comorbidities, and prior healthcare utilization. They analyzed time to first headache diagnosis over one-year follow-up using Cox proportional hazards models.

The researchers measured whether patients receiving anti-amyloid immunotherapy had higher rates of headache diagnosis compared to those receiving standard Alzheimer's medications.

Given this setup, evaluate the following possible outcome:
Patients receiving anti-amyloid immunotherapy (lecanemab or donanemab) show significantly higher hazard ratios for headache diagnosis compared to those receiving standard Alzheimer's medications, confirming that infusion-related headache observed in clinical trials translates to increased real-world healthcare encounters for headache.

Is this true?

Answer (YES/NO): YES